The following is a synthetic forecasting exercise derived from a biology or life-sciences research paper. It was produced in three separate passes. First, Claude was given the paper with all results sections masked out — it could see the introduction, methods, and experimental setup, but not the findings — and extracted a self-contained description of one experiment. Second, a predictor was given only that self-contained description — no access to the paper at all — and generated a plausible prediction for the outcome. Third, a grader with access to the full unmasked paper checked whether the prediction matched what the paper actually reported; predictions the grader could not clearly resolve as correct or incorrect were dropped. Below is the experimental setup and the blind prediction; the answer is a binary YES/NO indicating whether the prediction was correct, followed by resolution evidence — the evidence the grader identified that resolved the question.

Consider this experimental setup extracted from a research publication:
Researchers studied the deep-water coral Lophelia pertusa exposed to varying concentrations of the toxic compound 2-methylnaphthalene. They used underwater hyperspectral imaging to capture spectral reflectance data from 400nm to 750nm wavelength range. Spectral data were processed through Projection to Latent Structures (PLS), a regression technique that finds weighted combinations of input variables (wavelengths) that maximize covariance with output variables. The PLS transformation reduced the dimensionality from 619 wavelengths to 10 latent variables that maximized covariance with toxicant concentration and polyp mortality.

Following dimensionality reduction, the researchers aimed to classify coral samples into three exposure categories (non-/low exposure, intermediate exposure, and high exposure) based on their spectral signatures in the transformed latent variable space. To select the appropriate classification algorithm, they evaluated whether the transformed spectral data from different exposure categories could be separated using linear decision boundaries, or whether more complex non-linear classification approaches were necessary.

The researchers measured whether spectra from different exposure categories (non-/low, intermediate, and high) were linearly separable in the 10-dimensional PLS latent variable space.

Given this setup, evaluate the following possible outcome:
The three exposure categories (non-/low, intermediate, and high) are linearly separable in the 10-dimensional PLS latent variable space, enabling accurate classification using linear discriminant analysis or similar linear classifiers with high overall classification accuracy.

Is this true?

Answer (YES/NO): NO